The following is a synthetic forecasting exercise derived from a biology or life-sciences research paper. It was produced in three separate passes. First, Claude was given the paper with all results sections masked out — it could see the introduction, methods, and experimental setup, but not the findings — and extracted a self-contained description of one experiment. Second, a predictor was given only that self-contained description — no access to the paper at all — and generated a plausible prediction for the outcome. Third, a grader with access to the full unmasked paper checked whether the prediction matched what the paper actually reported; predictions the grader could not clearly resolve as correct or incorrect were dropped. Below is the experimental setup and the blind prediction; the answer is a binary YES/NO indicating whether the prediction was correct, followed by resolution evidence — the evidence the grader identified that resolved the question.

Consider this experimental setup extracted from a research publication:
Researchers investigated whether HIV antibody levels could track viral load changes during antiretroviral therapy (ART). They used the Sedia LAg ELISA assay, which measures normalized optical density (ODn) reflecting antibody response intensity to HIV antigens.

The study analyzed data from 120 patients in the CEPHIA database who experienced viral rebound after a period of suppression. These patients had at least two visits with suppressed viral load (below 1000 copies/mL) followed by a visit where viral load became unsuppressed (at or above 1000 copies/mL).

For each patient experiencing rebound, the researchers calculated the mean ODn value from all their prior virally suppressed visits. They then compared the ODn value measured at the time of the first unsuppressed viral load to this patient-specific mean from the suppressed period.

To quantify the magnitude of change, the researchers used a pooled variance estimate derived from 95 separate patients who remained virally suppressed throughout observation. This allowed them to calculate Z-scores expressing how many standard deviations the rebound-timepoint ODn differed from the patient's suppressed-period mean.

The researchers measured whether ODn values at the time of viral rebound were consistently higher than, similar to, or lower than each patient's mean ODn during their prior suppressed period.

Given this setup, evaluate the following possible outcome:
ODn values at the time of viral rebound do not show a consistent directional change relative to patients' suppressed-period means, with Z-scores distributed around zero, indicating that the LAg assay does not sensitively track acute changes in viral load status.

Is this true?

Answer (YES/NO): NO